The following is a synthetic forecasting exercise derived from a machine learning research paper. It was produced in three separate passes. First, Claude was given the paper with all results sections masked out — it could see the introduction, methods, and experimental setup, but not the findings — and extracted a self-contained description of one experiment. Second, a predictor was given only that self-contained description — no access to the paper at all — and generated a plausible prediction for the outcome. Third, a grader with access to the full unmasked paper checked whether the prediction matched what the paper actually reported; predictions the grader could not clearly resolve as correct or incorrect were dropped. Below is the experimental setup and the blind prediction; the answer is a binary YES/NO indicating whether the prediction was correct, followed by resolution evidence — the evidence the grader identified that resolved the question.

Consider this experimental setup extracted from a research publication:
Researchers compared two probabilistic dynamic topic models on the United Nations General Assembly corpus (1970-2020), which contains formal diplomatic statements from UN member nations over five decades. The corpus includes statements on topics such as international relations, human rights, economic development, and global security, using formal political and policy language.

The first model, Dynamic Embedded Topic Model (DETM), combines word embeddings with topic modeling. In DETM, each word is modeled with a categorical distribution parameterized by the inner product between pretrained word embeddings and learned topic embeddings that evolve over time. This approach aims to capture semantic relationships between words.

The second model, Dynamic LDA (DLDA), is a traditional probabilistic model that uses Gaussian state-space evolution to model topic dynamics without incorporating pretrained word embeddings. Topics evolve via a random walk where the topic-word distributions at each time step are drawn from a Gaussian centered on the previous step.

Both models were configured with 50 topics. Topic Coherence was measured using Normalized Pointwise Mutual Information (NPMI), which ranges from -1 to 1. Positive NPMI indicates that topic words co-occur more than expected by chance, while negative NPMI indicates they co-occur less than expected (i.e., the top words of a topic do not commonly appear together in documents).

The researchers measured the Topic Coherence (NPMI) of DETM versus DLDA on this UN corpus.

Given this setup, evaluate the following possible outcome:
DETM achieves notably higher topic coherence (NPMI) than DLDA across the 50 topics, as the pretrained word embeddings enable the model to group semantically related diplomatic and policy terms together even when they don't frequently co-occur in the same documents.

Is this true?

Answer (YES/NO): NO